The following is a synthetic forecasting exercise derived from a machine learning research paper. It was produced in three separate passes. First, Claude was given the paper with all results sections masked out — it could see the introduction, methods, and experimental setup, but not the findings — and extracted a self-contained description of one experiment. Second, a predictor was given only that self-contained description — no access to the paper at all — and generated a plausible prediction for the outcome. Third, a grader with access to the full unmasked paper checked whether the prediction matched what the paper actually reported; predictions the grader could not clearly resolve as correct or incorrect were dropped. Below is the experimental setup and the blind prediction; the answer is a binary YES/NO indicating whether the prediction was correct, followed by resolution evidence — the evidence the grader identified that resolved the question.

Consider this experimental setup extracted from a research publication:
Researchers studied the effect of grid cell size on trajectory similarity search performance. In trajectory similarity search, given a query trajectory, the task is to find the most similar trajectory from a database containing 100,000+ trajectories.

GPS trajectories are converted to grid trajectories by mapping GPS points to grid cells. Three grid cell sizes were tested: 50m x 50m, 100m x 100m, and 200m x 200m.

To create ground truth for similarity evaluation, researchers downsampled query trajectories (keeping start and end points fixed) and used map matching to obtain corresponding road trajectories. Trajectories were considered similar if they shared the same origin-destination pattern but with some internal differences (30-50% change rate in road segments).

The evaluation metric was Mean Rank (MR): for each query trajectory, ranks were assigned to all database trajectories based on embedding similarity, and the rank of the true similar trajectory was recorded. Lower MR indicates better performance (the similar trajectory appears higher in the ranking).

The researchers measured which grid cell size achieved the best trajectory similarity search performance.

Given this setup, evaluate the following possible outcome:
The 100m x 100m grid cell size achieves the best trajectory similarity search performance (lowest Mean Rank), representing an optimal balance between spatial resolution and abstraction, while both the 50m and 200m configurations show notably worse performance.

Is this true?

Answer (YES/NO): NO